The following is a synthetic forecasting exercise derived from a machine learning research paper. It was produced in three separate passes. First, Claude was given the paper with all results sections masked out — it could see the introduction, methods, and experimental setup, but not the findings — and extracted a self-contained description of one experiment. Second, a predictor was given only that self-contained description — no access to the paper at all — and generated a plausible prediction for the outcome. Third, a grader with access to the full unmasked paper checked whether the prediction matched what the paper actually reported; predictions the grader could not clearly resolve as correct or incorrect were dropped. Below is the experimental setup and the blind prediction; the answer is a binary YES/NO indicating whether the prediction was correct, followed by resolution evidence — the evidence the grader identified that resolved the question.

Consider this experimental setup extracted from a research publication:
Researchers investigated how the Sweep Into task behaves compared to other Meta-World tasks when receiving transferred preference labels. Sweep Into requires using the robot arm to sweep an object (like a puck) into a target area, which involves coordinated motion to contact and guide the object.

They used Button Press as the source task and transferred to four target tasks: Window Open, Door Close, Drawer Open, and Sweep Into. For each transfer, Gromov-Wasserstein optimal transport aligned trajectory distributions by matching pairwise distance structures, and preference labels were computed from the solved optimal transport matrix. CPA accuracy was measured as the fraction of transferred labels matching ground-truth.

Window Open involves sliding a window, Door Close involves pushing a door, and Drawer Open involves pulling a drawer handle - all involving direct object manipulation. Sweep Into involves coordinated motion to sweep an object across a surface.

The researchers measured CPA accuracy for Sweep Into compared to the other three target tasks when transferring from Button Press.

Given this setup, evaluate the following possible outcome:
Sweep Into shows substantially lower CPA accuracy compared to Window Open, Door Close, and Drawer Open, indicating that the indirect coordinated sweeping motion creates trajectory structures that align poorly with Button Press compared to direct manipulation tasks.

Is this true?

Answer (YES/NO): YES